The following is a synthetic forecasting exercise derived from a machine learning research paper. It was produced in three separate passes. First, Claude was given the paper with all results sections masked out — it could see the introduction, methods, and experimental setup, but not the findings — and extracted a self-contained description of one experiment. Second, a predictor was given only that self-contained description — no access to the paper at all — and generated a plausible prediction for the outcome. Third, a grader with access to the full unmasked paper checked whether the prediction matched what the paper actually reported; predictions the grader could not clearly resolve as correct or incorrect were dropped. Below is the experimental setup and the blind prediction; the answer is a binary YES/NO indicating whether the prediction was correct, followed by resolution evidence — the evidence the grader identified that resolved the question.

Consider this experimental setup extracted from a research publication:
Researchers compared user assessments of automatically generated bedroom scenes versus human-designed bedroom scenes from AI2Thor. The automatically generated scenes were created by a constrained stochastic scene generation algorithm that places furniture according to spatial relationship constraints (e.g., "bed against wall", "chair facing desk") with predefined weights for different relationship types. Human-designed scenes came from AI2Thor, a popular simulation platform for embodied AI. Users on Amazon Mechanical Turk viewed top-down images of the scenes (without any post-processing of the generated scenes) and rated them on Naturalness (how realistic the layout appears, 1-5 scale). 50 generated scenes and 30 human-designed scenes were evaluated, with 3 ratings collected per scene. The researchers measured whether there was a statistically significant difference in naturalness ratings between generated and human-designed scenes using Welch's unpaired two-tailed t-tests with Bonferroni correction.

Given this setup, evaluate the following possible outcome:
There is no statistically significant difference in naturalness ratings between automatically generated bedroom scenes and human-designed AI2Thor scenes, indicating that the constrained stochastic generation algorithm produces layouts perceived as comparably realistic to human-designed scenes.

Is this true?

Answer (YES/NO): YES